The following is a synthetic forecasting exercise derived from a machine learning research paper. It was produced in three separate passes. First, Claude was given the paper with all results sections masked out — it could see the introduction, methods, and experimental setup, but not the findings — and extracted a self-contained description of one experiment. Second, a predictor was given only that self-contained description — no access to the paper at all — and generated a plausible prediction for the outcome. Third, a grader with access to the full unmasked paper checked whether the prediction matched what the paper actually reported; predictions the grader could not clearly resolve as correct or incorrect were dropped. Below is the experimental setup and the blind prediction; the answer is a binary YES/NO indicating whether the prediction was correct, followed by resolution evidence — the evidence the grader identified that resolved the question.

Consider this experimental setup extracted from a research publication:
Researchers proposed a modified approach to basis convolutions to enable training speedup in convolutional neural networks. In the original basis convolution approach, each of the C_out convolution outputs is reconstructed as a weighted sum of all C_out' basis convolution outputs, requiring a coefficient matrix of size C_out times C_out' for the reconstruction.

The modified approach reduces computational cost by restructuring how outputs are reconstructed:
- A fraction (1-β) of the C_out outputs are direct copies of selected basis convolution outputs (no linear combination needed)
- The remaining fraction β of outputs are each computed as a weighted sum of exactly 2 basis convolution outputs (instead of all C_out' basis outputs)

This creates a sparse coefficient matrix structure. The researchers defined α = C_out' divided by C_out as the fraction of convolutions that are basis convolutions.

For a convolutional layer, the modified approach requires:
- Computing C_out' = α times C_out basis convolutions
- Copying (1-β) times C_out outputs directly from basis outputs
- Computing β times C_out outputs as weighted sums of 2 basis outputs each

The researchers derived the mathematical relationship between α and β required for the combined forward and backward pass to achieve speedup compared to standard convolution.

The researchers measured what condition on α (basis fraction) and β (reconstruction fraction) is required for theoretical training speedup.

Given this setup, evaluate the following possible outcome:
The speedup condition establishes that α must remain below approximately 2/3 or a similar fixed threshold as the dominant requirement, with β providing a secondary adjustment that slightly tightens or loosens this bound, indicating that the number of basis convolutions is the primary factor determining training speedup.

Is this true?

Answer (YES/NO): NO